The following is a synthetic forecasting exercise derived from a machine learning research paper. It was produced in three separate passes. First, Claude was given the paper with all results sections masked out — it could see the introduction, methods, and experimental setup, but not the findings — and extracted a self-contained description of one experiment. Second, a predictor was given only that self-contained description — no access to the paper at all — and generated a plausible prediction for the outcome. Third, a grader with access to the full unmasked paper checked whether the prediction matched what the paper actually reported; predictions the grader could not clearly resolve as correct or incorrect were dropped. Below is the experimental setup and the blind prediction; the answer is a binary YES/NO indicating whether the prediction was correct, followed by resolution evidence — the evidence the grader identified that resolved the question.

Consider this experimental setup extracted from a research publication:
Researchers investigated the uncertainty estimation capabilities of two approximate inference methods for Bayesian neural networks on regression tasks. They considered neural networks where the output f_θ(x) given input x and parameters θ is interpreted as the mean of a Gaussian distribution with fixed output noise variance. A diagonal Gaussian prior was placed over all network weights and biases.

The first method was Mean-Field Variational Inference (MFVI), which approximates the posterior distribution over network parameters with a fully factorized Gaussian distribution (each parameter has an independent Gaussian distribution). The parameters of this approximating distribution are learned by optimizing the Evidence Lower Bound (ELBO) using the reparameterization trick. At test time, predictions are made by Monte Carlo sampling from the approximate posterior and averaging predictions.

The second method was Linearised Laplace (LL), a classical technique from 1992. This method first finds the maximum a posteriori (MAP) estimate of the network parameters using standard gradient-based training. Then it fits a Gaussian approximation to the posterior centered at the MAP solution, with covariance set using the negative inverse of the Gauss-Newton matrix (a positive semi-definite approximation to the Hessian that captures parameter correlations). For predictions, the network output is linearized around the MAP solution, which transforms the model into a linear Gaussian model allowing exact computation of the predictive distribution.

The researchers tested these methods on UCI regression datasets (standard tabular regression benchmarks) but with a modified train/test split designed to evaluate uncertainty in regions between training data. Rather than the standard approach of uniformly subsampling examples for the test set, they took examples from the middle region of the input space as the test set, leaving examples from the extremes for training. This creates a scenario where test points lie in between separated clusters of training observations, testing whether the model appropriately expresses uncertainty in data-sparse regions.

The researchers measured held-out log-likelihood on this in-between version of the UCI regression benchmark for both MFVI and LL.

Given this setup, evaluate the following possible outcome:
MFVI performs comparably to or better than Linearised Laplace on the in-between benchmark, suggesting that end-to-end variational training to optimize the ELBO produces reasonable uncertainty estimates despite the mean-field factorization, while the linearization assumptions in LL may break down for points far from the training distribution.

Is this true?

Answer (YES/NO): NO